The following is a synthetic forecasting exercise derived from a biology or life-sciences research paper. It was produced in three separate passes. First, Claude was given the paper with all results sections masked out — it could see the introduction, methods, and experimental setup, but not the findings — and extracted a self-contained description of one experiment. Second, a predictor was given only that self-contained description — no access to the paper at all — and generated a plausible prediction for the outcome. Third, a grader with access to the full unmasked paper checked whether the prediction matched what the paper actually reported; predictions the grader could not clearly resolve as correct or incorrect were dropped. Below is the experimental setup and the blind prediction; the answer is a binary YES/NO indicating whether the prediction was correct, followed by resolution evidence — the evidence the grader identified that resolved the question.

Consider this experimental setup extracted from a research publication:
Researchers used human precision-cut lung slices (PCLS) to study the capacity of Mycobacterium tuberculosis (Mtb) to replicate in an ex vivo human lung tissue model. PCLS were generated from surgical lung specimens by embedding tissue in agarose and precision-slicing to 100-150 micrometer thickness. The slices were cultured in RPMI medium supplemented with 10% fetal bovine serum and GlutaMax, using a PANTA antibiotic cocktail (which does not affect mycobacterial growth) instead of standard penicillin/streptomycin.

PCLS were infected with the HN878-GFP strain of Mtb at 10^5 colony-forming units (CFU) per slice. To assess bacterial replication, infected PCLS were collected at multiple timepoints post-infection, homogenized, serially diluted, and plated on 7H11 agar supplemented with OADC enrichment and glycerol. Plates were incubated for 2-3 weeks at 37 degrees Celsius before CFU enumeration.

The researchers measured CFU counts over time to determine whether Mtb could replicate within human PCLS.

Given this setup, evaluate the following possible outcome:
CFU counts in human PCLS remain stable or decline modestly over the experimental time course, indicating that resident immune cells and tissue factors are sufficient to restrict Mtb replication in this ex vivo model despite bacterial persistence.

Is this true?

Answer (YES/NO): NO